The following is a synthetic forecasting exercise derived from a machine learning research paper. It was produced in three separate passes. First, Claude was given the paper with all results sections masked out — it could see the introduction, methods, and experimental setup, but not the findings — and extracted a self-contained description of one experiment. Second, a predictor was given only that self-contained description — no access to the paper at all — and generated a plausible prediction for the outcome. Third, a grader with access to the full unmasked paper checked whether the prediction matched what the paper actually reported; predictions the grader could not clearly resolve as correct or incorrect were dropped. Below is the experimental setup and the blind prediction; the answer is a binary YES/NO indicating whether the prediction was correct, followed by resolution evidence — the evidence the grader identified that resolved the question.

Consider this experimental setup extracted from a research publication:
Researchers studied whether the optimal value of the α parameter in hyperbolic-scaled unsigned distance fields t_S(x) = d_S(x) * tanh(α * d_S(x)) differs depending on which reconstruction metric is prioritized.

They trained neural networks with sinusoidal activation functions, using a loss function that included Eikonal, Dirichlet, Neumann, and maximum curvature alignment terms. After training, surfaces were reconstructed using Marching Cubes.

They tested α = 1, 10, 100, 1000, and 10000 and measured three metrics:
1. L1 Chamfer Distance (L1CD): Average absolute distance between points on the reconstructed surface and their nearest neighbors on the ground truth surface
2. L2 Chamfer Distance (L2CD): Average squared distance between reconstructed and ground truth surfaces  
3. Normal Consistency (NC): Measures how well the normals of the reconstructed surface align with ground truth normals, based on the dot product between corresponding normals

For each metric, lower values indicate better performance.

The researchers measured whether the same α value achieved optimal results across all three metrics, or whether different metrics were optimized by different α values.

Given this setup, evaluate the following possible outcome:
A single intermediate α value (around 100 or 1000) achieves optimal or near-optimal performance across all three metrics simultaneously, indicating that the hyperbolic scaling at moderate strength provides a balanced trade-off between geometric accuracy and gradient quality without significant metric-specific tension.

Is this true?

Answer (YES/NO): YES